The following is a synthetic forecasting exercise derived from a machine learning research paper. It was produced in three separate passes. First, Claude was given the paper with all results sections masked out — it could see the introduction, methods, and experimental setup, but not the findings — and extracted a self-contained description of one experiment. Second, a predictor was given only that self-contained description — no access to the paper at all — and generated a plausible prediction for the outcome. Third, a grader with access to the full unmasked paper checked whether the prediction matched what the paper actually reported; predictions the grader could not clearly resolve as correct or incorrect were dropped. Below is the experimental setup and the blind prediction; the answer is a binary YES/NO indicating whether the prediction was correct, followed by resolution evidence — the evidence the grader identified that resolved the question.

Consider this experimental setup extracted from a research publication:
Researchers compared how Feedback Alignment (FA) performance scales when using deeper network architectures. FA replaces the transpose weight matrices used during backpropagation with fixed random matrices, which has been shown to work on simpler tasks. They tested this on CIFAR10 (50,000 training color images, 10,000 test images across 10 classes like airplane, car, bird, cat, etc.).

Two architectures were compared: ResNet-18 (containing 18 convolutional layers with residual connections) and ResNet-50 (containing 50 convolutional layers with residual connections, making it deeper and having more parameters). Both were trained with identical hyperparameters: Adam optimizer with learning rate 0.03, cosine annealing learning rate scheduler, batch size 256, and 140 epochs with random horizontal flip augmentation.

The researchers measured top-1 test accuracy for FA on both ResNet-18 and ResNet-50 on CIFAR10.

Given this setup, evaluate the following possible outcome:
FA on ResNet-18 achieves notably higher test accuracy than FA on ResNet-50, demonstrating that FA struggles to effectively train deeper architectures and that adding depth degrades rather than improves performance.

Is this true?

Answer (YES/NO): NO